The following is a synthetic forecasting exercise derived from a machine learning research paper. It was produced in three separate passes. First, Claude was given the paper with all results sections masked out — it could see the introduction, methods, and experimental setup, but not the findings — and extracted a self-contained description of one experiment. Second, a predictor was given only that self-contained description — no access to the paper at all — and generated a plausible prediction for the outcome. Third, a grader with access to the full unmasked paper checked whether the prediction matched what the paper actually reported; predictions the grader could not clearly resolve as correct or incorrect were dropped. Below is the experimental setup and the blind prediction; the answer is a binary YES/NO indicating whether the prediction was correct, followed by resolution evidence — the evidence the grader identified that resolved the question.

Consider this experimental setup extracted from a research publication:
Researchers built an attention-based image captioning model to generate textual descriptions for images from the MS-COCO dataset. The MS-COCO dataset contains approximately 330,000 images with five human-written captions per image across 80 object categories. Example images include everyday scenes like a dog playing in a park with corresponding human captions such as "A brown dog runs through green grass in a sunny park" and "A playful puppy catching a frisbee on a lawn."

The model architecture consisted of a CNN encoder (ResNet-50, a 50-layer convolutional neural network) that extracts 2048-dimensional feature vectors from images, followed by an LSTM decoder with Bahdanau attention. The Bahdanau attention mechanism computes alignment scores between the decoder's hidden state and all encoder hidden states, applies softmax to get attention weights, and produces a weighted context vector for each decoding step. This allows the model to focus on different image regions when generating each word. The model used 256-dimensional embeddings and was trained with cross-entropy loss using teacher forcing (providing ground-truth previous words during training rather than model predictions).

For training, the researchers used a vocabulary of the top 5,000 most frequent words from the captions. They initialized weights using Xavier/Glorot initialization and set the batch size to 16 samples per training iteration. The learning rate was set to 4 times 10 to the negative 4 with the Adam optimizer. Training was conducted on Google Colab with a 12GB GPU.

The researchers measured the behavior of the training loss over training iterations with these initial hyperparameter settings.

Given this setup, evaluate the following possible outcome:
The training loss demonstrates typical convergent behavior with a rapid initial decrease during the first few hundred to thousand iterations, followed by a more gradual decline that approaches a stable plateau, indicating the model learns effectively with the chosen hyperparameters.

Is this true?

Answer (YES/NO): NO